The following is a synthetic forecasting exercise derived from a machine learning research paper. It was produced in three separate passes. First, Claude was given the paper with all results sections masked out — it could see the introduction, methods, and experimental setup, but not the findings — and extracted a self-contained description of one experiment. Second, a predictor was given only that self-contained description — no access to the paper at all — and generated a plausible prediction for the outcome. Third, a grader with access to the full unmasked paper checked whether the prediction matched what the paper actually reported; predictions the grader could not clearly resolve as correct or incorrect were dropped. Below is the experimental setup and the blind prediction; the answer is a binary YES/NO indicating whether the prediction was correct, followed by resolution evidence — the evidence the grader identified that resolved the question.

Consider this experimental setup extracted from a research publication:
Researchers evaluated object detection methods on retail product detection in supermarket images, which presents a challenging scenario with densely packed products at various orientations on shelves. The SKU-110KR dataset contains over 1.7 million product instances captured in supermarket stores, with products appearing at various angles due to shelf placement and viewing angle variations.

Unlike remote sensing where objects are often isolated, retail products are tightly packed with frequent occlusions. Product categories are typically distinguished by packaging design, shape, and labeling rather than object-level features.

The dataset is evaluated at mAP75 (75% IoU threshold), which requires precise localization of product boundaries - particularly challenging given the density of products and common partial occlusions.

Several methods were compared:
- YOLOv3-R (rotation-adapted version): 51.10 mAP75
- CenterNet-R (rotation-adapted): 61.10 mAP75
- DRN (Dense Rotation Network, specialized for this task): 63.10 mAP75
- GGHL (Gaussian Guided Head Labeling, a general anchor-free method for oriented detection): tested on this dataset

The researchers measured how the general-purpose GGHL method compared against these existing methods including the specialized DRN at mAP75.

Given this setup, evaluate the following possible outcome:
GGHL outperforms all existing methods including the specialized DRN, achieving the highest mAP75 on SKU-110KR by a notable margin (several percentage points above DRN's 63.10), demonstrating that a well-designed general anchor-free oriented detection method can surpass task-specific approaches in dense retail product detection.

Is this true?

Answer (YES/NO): NO